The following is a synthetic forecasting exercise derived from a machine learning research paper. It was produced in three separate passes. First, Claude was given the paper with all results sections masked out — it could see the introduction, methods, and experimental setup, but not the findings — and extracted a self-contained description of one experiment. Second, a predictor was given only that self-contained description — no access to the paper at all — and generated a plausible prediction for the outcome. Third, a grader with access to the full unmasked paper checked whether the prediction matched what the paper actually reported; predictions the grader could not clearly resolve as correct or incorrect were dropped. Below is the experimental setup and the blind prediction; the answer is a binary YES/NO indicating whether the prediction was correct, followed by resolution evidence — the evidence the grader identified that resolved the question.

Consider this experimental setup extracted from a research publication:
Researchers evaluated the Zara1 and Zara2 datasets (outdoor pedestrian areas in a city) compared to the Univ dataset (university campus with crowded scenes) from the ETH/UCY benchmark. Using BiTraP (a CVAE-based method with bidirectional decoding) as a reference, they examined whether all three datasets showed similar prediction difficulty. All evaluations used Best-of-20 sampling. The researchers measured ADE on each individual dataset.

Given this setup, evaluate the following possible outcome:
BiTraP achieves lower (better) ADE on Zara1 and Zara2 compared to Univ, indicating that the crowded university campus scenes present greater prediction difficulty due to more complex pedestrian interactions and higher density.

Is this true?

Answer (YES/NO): YES